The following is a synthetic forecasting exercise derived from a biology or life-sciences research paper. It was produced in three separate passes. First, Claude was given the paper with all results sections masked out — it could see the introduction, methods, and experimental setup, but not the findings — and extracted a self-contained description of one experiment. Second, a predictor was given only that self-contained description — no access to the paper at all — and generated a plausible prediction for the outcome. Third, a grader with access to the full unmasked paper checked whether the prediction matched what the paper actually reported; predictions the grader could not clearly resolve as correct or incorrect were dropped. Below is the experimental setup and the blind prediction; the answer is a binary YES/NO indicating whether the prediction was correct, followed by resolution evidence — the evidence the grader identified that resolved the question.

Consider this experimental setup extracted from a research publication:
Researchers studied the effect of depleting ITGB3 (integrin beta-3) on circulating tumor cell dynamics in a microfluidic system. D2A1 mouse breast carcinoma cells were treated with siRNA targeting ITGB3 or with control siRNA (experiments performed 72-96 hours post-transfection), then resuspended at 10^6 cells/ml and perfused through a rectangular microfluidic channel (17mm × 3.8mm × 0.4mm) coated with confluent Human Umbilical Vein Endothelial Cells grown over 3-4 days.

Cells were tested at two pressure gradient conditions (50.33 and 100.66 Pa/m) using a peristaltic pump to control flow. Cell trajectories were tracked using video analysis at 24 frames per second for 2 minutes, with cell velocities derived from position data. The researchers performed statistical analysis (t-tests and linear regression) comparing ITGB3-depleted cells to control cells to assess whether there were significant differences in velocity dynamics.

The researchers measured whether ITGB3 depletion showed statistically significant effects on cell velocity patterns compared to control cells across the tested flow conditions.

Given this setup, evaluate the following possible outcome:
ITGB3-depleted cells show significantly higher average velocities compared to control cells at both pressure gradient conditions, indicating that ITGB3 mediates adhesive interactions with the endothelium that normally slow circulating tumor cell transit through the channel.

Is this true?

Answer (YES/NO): YES